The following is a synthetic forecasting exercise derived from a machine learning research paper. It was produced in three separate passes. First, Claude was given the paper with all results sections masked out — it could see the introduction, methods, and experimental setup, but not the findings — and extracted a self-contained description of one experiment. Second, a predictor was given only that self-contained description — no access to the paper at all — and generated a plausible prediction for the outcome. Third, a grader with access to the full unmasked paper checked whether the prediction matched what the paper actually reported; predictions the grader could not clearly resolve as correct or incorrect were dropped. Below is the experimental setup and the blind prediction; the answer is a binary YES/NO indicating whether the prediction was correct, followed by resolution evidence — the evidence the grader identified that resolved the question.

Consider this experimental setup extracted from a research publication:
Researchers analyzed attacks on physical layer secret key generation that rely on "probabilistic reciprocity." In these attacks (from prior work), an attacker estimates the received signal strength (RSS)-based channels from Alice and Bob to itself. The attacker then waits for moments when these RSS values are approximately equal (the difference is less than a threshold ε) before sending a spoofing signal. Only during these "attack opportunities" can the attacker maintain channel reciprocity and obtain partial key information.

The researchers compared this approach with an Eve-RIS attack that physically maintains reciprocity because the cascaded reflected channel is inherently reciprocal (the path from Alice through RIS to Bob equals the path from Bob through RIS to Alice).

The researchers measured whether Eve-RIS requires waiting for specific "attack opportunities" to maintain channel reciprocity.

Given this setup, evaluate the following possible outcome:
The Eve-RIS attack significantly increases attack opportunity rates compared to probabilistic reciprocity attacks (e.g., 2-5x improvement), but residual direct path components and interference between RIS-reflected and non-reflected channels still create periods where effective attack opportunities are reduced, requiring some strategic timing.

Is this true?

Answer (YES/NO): NO